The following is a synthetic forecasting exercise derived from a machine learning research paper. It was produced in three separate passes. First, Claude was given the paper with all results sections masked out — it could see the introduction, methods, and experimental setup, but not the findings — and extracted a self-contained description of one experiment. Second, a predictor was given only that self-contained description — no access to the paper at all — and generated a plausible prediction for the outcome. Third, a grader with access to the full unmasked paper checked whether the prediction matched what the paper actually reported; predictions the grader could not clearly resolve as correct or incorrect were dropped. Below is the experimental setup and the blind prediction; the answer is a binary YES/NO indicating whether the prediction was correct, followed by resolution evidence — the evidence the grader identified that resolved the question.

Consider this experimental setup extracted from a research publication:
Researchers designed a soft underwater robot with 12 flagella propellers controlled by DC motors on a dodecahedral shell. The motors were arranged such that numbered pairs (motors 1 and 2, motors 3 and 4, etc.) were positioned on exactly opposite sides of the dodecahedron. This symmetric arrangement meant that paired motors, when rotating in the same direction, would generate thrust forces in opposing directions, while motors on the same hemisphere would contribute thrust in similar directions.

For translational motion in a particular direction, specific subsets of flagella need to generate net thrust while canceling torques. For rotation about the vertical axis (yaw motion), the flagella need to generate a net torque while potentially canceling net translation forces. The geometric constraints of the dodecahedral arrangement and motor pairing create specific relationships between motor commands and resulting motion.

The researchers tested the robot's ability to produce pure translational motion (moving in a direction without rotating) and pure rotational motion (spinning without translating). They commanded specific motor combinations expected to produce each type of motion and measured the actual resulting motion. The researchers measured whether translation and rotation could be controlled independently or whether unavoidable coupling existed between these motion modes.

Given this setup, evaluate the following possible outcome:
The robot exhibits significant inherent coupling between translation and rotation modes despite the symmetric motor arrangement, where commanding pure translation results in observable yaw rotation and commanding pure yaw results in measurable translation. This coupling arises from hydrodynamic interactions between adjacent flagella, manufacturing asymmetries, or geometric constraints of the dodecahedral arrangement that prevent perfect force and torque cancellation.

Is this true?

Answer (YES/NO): YES